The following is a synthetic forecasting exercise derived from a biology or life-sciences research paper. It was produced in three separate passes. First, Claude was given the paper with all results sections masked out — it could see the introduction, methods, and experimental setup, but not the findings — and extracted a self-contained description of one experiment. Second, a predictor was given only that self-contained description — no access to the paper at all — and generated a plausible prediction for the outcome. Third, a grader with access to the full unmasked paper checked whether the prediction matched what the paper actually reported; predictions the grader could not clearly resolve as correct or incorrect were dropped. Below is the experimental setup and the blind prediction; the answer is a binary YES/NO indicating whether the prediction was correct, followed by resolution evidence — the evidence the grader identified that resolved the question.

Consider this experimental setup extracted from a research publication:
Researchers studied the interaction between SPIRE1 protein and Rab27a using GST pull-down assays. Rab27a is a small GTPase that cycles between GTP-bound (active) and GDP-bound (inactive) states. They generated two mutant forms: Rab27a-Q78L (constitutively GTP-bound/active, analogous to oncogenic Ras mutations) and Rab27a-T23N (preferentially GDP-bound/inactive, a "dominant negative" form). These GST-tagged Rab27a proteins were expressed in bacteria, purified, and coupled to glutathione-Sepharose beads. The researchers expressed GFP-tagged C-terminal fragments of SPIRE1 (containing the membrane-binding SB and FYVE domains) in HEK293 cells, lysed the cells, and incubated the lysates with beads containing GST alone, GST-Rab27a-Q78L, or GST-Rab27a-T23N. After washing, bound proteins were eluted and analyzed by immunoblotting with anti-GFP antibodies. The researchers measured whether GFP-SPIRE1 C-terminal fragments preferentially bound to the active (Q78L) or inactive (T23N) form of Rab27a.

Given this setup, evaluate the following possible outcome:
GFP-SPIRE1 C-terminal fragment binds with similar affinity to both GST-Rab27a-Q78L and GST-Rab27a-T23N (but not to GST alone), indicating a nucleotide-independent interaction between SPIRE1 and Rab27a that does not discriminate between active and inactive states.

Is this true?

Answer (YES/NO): NO